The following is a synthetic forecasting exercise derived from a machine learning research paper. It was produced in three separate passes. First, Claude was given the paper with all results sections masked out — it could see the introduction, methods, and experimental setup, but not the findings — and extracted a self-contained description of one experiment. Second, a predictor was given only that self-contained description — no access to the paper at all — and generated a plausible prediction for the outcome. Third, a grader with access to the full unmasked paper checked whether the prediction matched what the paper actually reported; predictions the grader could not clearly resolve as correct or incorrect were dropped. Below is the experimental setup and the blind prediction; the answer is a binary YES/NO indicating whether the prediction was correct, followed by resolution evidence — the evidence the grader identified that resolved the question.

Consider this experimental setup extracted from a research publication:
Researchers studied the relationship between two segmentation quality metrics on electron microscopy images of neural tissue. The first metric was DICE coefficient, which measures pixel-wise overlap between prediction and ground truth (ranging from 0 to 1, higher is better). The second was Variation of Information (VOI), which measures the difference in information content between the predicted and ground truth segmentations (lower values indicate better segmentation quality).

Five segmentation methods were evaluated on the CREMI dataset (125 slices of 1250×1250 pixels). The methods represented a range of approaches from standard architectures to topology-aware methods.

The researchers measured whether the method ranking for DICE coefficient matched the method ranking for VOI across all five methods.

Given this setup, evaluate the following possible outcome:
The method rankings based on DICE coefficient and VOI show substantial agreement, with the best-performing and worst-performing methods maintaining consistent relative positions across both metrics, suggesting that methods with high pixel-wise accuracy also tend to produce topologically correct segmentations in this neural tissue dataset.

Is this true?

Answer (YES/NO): NO